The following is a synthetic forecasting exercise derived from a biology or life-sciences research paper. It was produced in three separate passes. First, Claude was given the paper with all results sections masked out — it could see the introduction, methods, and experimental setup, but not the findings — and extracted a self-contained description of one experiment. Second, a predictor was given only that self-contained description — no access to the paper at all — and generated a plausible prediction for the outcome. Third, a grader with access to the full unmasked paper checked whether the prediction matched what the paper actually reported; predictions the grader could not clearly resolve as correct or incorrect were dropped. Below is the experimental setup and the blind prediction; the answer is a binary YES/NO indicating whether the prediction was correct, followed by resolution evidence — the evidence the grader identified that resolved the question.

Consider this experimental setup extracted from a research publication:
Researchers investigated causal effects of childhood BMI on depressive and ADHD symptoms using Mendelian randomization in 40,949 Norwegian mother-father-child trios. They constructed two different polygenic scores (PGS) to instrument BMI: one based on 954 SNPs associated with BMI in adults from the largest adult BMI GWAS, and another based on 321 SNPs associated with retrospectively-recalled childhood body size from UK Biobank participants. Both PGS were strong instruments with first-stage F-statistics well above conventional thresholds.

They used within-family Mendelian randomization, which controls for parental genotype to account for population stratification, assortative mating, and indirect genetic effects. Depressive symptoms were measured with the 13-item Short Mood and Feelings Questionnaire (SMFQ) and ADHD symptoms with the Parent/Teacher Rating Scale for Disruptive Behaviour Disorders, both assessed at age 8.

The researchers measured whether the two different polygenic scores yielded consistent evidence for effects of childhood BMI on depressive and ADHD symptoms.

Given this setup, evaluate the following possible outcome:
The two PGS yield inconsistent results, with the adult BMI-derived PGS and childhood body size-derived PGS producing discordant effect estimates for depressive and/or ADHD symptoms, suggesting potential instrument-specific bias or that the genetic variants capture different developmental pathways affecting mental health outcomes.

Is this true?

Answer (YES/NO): YES